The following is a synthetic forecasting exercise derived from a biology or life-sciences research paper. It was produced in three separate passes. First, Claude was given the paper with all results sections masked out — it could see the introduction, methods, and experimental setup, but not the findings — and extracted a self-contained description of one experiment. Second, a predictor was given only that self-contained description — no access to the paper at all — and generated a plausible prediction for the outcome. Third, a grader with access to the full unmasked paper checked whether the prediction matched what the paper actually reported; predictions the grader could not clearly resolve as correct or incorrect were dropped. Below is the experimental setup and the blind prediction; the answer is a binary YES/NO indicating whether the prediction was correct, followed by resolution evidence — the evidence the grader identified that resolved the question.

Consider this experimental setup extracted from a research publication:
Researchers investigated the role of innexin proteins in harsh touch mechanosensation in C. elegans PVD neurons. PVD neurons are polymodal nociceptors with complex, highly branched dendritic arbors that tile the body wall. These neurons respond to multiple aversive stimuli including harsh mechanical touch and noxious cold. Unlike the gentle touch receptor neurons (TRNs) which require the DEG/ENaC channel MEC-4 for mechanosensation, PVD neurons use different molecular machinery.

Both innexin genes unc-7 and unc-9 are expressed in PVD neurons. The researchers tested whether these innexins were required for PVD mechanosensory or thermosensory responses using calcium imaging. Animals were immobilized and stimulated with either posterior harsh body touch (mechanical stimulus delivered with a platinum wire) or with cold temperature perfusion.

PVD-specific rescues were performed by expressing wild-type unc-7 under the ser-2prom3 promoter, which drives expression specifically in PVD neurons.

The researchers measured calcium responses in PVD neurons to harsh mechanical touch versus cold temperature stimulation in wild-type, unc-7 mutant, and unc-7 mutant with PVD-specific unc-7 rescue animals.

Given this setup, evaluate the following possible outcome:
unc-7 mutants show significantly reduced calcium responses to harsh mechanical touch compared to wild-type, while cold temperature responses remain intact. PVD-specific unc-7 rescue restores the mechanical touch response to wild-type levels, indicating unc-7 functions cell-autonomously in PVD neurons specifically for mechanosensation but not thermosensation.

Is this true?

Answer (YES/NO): YES